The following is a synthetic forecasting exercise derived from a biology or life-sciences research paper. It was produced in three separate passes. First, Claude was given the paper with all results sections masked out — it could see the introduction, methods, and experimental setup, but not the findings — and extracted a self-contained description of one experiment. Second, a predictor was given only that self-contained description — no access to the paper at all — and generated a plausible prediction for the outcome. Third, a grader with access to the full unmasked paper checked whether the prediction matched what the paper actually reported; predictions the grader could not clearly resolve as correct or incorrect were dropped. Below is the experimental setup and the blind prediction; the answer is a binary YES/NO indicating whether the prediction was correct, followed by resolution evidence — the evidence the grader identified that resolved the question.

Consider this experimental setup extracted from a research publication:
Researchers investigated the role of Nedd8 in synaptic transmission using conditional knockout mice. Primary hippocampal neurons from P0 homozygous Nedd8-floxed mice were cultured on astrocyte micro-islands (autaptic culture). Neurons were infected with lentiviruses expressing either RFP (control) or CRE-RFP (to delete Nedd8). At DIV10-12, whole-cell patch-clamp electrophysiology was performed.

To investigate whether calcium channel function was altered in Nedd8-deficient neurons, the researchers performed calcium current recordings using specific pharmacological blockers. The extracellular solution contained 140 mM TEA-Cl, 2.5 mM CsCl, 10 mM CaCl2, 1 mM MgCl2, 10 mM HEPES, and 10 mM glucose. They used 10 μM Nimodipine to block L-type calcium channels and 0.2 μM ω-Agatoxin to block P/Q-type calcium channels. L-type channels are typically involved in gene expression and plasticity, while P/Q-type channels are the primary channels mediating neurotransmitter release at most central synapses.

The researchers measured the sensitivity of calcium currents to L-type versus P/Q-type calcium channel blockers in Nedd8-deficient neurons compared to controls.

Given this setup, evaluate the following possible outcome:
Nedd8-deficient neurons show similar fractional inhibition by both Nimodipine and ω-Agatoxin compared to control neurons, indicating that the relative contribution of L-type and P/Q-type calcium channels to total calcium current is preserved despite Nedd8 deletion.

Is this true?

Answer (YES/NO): YES